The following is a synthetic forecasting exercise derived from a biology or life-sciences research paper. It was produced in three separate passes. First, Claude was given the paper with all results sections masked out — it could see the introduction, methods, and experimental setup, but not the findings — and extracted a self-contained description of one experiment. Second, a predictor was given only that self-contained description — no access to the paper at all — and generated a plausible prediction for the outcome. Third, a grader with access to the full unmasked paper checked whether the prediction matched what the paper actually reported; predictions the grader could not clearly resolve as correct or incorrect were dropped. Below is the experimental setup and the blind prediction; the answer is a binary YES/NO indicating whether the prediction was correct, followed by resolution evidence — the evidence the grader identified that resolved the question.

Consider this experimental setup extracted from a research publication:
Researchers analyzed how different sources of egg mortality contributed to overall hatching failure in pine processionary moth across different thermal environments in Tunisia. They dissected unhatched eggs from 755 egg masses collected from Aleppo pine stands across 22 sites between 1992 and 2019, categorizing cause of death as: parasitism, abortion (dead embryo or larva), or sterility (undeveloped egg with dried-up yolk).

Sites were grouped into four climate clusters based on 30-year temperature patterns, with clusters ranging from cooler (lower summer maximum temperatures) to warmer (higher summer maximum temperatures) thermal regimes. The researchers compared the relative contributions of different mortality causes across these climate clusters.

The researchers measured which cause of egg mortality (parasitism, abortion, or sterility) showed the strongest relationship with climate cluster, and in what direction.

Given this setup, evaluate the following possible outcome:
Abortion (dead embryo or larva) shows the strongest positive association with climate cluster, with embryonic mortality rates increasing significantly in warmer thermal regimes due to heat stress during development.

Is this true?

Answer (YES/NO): NO